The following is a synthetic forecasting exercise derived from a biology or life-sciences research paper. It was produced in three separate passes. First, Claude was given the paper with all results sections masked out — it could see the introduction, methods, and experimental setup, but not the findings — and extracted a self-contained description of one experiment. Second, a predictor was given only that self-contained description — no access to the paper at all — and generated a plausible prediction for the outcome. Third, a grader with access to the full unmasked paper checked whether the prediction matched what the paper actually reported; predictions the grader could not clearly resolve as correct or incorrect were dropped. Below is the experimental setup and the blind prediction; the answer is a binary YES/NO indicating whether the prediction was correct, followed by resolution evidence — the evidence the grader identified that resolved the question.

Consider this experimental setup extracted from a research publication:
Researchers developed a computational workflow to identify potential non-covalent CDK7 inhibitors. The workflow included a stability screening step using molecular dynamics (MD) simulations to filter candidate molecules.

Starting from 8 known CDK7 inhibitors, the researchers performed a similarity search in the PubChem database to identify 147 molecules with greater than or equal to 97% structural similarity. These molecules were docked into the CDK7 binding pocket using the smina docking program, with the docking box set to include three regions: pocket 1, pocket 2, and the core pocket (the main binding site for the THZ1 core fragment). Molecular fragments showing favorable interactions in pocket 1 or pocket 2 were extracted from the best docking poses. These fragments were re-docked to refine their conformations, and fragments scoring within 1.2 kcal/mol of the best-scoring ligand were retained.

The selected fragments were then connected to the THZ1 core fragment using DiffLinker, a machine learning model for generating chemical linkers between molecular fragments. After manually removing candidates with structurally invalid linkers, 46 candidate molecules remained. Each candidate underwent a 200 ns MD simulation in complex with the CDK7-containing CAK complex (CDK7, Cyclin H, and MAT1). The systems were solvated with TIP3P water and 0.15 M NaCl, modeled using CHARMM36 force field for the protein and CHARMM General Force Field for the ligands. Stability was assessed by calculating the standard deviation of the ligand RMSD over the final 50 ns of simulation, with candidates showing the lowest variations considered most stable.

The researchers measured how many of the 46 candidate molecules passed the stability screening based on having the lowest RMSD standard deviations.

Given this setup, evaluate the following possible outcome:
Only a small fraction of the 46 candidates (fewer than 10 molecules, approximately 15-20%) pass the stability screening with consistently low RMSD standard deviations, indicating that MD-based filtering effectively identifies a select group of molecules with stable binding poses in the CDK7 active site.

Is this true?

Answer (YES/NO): NO